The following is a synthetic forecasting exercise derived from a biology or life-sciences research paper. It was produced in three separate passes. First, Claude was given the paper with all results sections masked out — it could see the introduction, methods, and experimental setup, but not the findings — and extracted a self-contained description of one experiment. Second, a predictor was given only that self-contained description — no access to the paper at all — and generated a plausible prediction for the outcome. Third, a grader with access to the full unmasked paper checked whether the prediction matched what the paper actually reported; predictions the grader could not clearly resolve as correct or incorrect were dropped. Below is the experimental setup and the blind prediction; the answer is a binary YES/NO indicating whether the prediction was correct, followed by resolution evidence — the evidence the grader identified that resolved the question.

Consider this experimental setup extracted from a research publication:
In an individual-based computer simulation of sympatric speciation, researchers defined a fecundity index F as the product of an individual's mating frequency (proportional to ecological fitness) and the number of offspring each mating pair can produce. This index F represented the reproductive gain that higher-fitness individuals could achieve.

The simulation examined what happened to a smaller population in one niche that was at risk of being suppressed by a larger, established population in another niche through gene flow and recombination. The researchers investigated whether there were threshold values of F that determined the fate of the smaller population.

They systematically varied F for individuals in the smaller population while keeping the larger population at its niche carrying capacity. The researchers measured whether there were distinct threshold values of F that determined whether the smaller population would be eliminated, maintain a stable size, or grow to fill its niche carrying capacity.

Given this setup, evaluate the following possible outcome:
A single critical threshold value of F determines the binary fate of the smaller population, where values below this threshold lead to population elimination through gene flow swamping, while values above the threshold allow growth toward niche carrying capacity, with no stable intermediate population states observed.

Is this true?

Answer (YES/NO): NO